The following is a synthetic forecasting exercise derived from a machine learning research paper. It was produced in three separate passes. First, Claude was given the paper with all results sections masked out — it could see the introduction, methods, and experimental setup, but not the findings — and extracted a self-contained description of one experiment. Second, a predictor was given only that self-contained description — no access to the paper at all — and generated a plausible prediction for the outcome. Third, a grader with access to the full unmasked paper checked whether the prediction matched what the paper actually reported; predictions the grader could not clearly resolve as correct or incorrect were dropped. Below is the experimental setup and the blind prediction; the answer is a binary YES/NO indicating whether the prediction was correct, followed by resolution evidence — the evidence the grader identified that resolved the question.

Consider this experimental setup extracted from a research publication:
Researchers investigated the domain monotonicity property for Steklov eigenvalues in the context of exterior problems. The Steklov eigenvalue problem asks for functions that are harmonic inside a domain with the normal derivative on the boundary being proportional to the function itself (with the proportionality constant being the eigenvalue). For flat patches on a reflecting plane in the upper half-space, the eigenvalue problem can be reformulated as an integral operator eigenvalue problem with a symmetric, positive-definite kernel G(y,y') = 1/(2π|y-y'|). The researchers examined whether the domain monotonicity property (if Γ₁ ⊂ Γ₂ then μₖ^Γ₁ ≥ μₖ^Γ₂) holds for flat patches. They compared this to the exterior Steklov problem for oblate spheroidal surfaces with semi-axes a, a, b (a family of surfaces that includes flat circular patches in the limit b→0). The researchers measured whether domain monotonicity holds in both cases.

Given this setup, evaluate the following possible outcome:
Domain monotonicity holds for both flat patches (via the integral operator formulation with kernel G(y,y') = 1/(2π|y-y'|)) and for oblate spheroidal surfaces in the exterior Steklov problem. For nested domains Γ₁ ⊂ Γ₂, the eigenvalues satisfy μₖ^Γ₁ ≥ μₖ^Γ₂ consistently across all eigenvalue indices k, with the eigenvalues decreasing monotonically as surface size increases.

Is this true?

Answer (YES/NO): NO